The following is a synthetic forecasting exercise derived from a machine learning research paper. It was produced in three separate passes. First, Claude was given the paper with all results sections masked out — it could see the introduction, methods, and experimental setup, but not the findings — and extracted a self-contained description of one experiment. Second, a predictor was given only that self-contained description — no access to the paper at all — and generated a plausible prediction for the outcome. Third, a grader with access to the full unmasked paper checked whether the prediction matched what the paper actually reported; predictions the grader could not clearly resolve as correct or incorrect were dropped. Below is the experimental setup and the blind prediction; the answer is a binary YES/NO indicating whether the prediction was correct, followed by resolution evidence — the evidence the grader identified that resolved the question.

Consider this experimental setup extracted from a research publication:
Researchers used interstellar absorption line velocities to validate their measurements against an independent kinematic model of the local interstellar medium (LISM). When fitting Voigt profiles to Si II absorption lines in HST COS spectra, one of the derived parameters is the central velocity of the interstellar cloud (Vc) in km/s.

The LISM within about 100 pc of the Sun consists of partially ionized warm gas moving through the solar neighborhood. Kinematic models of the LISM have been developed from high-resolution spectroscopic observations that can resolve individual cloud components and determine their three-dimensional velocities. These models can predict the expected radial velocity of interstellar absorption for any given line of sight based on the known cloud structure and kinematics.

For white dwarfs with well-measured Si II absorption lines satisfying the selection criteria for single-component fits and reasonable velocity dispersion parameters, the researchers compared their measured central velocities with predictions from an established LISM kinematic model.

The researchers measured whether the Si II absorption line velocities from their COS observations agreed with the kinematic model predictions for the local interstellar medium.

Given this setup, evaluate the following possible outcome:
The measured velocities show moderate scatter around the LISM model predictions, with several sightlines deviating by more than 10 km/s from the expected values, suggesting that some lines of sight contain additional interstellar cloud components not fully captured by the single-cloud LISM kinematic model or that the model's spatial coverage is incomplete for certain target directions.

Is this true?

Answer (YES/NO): NO